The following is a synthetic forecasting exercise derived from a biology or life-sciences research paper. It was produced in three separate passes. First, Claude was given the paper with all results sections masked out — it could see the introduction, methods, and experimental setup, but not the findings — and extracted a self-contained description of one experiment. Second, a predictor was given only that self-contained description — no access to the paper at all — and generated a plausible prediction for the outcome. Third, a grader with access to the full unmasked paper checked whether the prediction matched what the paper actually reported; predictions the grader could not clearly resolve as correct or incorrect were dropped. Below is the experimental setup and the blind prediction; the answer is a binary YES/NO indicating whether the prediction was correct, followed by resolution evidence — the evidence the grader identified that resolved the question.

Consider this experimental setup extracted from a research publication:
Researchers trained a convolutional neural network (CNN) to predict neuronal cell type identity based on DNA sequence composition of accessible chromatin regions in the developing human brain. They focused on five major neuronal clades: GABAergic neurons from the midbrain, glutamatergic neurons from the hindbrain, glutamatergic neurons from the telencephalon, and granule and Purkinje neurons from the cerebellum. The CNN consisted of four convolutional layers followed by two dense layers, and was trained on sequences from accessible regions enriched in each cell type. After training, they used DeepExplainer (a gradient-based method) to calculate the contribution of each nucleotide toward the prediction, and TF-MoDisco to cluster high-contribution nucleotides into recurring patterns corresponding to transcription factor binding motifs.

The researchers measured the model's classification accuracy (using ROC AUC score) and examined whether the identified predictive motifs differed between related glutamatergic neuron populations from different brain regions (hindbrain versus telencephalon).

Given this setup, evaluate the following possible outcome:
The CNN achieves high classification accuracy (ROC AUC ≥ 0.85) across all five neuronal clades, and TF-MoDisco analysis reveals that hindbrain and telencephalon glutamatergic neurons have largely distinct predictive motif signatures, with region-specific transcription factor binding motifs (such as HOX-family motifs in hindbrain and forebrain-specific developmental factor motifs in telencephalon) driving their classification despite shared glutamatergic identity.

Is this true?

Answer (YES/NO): NO